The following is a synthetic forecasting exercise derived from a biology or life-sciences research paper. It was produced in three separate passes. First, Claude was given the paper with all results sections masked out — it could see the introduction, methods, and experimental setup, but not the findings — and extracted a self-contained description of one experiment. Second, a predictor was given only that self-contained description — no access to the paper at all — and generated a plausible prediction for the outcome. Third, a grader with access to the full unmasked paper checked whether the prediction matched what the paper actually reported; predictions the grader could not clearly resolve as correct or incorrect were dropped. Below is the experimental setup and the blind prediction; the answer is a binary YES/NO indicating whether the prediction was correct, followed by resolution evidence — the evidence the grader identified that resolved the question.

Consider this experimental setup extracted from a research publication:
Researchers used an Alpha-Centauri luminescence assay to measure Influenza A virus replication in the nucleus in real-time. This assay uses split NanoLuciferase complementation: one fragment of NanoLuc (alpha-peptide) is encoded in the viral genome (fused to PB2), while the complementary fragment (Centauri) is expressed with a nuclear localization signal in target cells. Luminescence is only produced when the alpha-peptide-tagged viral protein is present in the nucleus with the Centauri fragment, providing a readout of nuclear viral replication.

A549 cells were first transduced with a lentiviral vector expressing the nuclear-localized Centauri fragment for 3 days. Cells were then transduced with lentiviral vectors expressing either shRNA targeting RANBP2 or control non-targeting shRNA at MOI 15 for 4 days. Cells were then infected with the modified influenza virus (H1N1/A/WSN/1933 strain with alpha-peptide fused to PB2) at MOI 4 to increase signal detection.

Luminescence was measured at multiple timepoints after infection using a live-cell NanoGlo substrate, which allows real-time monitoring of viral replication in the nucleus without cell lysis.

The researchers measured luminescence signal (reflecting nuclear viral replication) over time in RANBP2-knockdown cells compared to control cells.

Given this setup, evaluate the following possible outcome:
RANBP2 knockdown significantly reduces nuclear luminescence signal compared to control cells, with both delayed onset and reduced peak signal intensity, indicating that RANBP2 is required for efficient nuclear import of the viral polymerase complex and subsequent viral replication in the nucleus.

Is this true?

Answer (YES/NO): NO